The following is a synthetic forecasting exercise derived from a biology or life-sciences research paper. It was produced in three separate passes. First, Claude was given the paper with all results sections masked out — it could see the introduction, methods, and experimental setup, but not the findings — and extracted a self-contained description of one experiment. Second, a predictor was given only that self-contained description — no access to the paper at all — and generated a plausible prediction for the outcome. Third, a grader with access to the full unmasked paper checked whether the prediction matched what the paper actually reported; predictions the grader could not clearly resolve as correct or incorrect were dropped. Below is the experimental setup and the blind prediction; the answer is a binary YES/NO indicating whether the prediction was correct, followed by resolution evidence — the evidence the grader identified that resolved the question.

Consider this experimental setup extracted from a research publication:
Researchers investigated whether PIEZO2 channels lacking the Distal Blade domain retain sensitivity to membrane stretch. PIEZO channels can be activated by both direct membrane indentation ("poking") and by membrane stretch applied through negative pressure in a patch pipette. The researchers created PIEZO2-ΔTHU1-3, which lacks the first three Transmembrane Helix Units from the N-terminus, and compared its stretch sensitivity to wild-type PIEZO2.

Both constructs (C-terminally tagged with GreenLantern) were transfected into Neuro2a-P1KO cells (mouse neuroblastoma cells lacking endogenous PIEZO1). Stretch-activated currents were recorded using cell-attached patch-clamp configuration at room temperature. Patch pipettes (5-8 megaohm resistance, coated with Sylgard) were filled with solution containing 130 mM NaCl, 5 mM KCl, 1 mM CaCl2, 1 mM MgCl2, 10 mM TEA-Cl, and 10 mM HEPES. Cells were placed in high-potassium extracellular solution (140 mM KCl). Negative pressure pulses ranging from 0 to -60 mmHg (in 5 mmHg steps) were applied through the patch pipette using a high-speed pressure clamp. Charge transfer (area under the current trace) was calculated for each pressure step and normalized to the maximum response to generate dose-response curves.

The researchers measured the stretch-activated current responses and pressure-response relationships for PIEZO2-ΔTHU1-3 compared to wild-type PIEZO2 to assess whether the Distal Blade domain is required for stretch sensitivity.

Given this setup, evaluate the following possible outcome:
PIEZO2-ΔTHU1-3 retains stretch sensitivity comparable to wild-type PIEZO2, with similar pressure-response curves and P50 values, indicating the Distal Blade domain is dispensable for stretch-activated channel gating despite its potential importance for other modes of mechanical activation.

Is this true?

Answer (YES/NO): YES